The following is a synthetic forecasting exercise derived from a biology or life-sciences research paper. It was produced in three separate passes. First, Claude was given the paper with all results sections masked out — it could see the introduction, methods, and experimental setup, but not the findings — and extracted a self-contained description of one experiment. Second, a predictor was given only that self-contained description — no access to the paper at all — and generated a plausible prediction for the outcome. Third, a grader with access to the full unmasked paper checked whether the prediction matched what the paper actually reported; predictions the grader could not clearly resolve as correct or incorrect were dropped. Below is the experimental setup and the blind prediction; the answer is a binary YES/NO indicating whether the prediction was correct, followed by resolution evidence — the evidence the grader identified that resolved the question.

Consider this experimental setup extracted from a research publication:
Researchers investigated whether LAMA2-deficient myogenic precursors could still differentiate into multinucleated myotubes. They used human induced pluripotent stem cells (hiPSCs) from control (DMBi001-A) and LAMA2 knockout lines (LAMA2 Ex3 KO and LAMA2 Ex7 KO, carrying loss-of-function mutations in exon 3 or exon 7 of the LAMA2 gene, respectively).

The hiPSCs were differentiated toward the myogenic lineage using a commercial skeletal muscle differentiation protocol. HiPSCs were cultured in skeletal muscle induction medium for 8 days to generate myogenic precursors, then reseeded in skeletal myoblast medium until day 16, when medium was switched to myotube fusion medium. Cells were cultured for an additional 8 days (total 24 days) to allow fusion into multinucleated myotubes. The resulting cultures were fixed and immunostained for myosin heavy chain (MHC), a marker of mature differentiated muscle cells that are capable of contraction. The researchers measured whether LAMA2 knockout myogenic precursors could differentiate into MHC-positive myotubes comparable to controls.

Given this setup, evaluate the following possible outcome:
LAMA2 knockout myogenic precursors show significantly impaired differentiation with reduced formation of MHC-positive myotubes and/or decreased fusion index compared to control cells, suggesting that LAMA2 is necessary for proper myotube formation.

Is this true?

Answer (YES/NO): NO